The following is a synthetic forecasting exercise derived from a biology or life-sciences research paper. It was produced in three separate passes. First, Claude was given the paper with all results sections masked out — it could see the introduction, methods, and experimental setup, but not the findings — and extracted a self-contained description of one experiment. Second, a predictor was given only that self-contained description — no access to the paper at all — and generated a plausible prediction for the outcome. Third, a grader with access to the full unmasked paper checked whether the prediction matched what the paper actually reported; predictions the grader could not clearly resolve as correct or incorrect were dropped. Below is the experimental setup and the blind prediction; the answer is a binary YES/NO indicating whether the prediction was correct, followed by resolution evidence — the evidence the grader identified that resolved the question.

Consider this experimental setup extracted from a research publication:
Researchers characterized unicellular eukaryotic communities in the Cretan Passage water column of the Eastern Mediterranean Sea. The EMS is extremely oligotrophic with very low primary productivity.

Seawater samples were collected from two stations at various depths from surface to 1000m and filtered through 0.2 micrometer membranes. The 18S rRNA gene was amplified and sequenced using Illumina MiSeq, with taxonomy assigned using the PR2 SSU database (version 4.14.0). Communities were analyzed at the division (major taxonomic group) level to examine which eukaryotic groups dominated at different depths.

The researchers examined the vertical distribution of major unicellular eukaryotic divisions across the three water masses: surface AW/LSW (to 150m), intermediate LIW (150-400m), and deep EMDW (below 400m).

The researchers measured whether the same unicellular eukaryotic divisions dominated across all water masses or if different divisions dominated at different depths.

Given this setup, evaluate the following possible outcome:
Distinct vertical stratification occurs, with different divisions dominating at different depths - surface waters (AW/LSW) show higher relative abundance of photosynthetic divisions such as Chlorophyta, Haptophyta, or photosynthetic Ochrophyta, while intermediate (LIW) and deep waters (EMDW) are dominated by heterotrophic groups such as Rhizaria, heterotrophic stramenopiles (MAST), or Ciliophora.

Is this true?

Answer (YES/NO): NO